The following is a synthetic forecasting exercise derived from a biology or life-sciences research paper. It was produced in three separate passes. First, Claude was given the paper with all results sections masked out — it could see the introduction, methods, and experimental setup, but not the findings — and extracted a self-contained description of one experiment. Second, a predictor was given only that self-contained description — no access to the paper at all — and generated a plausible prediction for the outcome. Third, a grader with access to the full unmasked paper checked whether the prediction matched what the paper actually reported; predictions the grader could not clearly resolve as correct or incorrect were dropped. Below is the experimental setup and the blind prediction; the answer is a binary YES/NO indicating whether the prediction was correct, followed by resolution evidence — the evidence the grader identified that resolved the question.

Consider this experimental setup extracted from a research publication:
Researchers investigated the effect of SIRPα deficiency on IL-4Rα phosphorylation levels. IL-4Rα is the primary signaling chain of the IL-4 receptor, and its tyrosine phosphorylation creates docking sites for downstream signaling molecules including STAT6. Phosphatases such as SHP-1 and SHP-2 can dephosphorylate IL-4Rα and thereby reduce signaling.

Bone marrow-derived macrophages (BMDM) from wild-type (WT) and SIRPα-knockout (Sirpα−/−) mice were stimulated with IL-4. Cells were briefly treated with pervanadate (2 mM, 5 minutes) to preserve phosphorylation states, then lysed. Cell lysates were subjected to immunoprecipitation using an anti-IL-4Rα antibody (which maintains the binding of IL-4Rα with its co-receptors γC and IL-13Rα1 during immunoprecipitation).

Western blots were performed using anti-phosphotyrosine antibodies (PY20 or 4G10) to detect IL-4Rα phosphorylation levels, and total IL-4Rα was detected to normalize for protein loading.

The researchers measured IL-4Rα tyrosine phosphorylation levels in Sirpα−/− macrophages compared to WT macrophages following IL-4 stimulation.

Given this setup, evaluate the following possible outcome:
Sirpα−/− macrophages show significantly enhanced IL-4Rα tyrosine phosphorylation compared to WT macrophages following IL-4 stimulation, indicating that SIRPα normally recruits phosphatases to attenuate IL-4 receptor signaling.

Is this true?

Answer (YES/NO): NO